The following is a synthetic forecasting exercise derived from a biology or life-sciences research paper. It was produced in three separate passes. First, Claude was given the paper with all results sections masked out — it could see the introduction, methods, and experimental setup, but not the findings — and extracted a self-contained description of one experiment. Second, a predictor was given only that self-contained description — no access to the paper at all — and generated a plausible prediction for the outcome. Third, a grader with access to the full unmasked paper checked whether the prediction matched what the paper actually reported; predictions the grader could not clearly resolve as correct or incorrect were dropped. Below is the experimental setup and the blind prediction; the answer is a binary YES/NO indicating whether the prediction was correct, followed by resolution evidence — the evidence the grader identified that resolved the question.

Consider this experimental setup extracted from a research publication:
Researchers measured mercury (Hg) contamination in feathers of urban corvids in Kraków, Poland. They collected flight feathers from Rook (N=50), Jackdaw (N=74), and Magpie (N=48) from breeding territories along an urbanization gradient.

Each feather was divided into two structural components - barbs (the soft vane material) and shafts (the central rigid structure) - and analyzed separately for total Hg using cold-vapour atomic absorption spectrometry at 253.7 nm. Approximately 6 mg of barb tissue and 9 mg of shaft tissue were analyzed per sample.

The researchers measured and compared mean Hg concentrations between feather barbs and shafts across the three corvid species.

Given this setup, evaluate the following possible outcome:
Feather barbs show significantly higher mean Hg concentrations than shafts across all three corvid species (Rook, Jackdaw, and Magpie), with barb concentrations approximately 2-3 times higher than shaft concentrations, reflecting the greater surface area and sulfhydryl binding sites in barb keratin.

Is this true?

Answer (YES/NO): YES